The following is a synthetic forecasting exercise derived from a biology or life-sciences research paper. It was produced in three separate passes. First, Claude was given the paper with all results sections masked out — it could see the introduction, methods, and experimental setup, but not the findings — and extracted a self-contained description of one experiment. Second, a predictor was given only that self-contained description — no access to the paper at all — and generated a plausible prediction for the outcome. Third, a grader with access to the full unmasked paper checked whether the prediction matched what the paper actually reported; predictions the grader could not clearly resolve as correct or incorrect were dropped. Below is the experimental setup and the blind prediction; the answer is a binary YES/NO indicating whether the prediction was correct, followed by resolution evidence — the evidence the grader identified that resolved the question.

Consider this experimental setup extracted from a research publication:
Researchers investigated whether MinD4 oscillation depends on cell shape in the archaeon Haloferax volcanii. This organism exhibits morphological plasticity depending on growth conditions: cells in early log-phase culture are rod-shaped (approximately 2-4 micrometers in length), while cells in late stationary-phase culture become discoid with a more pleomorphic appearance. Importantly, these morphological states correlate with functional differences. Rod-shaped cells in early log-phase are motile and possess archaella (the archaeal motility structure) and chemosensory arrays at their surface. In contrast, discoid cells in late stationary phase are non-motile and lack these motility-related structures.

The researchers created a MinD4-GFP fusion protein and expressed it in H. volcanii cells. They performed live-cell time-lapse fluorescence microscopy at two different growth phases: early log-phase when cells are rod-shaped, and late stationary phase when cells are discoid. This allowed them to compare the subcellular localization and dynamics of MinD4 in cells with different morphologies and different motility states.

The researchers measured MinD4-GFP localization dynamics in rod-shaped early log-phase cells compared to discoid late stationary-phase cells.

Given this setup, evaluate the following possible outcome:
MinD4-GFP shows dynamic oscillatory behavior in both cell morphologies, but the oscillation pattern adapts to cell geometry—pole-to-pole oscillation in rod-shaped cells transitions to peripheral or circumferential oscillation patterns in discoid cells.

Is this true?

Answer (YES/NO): YES